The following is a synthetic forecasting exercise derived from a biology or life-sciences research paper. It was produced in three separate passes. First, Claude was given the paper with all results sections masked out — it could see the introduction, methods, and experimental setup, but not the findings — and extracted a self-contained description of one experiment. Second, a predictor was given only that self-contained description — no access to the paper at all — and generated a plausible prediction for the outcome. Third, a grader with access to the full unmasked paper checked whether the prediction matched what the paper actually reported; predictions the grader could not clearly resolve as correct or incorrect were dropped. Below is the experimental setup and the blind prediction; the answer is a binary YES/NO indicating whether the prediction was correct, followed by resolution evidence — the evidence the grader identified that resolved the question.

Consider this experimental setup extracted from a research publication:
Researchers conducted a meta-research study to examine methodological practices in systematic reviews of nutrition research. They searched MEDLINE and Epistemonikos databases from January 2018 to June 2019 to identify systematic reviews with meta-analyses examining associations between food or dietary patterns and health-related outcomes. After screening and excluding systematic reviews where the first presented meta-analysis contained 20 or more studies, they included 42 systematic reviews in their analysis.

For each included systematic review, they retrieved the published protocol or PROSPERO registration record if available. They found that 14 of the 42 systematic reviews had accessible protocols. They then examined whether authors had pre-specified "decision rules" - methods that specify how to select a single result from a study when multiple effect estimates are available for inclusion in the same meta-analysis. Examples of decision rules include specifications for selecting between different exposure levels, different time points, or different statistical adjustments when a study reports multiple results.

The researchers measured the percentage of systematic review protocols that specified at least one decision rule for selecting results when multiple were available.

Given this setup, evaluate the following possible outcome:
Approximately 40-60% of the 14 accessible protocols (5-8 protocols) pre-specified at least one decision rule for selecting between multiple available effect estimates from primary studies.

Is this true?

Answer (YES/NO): NO